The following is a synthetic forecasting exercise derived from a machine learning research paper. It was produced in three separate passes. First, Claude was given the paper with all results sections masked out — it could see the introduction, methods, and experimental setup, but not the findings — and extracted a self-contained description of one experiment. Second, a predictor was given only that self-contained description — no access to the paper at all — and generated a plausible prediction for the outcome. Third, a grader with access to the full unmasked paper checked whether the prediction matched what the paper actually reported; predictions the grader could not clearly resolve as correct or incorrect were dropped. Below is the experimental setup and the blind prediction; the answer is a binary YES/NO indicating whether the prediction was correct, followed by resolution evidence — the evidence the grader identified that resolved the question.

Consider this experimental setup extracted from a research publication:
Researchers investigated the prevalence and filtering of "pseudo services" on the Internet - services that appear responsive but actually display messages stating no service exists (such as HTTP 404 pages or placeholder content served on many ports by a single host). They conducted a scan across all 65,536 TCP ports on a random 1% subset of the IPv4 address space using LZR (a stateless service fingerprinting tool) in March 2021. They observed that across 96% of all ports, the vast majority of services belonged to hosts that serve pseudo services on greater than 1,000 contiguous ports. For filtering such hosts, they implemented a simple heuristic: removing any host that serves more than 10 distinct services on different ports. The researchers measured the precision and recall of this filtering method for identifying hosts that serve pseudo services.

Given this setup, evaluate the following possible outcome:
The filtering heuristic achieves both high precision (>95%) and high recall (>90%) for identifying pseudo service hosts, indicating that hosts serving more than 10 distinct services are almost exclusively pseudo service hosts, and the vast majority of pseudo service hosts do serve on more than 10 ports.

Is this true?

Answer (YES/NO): YES